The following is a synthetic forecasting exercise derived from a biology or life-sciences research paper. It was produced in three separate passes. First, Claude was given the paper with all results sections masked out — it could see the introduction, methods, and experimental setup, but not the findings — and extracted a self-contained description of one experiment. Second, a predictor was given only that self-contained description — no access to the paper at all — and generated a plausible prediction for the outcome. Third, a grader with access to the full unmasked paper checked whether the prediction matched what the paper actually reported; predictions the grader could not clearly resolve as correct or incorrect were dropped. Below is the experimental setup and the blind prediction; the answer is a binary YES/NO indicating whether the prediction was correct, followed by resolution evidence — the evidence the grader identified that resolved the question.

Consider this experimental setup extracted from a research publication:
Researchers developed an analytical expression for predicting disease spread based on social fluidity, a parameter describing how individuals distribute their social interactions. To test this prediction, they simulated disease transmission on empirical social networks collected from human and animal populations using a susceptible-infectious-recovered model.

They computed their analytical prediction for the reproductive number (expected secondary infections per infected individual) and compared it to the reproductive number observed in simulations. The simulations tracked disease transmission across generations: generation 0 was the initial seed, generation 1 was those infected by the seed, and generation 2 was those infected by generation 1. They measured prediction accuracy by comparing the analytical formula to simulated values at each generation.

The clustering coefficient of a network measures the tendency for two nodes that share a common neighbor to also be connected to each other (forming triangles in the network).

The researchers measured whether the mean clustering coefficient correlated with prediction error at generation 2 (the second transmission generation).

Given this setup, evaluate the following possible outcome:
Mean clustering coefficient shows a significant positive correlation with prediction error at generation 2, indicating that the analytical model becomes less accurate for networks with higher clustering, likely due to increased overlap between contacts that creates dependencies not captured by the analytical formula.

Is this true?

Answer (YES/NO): YES